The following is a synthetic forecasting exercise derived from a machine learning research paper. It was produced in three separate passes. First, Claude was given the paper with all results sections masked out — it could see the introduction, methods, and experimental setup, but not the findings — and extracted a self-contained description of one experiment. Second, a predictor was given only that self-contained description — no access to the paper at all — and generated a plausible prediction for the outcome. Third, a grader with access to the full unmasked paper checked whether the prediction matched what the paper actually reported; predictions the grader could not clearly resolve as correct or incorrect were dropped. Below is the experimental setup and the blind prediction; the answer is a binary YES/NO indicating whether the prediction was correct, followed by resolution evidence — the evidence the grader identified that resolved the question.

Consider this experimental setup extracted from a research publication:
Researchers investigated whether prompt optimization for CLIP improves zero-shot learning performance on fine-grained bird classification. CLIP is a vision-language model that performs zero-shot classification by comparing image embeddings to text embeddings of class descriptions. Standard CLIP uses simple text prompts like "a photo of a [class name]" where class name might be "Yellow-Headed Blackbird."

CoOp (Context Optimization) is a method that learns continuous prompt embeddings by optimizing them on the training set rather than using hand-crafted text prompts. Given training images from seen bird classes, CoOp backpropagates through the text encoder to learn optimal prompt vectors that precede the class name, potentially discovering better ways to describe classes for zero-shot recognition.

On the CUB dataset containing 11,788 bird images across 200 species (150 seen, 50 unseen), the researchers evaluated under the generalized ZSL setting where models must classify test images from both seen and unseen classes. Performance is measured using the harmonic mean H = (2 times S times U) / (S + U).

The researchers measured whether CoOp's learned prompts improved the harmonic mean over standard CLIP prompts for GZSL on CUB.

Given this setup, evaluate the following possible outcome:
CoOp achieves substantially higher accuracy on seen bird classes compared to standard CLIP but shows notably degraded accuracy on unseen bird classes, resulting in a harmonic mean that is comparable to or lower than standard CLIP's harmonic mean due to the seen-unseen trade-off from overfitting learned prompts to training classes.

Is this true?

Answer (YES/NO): YES